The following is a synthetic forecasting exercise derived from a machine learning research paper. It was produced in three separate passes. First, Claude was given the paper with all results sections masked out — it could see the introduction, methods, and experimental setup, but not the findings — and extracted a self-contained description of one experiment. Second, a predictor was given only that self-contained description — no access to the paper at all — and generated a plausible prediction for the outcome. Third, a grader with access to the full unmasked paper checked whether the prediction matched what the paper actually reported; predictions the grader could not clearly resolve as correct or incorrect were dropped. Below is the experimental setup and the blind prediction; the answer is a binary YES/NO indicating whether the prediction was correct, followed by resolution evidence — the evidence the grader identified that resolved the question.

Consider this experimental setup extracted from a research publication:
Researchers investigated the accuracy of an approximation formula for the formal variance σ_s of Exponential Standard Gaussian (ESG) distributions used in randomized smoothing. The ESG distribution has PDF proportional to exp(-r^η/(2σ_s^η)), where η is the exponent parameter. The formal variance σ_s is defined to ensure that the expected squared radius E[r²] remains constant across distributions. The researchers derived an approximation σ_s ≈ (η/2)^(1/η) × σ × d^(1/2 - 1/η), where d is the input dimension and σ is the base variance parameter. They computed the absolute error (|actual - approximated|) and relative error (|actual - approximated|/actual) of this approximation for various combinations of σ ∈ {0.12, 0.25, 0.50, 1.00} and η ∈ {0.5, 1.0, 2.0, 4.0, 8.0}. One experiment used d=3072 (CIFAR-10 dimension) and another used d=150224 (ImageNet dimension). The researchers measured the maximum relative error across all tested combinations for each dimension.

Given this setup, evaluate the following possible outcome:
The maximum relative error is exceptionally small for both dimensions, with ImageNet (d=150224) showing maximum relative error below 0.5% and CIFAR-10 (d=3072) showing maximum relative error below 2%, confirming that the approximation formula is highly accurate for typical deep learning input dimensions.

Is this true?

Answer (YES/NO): YES